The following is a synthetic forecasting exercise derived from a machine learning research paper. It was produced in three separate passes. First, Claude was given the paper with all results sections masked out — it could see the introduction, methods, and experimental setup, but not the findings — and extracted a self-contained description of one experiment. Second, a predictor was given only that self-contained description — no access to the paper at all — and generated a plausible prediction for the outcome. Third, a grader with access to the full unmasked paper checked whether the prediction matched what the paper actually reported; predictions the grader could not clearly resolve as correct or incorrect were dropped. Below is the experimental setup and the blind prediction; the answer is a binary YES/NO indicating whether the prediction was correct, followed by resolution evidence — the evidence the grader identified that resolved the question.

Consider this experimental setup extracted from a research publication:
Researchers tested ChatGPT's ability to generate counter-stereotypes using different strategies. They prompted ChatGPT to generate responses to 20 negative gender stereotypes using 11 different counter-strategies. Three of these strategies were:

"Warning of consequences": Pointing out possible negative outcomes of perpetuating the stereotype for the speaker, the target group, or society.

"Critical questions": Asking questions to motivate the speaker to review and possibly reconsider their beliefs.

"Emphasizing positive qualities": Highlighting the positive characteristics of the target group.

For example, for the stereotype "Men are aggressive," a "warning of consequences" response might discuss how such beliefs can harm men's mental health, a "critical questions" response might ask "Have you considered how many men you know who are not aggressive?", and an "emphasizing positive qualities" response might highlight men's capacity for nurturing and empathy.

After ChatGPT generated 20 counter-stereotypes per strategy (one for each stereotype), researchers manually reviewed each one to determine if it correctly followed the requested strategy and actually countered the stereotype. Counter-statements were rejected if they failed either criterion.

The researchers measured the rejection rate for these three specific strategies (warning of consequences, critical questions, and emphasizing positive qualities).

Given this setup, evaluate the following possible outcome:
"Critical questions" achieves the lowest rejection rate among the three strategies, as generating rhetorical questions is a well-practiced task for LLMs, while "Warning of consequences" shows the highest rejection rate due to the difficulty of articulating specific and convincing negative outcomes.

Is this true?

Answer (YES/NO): NO